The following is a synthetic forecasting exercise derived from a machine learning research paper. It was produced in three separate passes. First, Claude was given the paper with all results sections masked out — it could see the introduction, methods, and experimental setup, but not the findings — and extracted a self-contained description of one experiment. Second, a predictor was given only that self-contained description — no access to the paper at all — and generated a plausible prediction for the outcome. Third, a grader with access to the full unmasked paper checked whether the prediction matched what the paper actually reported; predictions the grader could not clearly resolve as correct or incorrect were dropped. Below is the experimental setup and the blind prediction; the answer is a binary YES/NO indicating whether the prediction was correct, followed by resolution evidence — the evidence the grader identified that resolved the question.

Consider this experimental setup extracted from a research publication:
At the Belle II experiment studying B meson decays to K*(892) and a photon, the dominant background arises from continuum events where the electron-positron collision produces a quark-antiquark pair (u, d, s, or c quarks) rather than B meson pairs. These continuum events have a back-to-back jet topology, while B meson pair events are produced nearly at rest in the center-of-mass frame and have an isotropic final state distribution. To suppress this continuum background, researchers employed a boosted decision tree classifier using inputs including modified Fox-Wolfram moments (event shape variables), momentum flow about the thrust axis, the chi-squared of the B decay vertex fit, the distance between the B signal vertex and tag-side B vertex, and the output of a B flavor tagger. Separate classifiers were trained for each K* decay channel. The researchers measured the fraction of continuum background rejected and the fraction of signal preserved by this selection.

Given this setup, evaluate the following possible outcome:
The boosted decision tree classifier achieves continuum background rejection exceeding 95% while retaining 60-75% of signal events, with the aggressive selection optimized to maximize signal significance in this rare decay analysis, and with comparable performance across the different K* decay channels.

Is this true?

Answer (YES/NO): NO